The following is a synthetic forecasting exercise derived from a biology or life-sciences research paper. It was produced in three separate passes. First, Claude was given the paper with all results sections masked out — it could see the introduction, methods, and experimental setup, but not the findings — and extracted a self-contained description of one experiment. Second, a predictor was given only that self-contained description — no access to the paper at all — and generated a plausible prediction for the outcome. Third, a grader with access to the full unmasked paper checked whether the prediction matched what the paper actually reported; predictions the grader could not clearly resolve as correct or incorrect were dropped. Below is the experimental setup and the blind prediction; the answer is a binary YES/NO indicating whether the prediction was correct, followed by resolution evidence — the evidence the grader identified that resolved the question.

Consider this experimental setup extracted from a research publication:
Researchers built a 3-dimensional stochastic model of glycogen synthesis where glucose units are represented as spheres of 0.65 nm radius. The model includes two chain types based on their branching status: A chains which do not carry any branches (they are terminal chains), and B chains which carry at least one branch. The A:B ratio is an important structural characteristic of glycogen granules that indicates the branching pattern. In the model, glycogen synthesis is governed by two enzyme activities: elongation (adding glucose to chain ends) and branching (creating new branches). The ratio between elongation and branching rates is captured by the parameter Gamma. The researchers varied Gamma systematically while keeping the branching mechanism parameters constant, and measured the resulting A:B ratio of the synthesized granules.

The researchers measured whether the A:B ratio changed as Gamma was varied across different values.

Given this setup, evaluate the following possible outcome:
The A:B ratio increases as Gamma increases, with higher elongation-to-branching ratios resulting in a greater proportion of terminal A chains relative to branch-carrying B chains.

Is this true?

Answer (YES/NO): NO